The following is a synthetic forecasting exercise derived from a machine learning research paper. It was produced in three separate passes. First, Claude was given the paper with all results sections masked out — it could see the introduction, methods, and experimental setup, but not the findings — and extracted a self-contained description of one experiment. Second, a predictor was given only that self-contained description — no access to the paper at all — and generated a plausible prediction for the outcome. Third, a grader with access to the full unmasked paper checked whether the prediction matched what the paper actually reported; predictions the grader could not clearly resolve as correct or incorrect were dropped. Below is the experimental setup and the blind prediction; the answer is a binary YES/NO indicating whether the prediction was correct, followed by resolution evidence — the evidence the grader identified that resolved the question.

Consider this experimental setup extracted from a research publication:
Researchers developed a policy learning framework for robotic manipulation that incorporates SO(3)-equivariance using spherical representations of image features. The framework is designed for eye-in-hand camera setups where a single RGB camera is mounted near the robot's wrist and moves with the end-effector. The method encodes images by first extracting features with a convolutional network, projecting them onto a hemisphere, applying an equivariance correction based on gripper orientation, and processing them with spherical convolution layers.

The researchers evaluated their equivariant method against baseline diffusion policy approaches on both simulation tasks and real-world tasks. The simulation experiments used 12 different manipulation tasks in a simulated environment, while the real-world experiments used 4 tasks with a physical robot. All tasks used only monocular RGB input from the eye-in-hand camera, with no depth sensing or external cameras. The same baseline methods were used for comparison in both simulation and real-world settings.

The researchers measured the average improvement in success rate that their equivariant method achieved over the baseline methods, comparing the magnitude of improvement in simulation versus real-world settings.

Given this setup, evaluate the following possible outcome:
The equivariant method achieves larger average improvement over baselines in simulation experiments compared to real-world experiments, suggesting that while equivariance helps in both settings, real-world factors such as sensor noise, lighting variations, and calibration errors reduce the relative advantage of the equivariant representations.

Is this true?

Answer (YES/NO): NO